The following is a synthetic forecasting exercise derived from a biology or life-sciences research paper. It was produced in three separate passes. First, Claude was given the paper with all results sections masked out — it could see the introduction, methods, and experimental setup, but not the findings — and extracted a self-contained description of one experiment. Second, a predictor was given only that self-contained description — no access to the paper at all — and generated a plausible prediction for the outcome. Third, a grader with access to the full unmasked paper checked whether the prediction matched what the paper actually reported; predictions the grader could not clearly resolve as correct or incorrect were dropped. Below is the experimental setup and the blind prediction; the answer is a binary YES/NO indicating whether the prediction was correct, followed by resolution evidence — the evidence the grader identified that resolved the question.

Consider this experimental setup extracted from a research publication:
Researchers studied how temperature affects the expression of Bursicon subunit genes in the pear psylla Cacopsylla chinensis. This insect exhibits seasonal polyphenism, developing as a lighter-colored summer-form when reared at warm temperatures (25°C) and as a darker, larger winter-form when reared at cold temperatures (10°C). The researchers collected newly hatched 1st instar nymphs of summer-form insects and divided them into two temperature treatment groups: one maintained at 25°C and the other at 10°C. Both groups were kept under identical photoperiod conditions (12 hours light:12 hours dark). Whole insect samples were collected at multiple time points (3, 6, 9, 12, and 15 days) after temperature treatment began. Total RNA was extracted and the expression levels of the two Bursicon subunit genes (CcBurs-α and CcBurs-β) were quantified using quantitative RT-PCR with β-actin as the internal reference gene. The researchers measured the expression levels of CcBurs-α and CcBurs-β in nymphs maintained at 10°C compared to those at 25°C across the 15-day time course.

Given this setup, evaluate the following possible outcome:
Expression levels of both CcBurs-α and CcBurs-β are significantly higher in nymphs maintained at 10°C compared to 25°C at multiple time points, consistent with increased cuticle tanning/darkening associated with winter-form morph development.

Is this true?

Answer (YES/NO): YES